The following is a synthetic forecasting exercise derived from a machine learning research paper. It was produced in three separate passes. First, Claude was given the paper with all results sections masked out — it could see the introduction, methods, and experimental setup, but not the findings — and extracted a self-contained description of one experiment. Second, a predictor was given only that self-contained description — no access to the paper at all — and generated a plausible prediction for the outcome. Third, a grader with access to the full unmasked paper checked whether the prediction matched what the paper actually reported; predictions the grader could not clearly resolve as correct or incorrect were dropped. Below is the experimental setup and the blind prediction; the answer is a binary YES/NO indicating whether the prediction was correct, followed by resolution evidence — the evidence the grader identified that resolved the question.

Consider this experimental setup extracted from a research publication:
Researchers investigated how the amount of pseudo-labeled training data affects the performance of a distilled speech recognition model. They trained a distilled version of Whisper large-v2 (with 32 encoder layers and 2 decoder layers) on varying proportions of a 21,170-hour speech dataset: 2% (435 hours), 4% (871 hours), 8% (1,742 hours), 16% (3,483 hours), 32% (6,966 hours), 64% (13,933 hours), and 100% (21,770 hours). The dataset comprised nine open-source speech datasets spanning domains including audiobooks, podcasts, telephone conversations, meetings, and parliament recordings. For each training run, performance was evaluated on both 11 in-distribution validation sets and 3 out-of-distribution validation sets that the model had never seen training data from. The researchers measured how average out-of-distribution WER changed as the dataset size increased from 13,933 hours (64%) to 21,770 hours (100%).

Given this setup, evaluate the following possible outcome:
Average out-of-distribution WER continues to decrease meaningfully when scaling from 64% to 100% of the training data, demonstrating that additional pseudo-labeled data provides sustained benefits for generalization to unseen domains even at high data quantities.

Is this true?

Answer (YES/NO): NO